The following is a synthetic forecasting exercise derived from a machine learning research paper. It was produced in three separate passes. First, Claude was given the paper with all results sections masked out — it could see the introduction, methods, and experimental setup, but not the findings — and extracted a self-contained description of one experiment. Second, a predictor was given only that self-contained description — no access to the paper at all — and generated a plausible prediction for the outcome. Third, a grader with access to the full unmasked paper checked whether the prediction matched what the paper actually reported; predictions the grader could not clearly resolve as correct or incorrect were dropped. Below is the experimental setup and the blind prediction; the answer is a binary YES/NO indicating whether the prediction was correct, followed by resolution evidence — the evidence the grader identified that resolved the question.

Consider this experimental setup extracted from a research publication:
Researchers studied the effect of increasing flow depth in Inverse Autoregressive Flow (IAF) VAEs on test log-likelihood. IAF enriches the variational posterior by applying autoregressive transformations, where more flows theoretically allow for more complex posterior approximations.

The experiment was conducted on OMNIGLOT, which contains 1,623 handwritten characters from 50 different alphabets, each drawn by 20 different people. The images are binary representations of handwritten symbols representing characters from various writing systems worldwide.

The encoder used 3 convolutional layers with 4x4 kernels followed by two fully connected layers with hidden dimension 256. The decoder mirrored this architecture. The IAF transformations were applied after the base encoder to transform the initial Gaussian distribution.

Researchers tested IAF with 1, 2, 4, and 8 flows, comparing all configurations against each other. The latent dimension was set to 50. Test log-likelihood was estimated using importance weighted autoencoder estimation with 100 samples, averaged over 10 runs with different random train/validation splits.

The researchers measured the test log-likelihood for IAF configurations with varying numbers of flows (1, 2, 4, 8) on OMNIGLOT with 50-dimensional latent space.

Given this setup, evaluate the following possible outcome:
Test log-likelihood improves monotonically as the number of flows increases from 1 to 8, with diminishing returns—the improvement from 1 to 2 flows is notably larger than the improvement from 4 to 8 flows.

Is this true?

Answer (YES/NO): NO